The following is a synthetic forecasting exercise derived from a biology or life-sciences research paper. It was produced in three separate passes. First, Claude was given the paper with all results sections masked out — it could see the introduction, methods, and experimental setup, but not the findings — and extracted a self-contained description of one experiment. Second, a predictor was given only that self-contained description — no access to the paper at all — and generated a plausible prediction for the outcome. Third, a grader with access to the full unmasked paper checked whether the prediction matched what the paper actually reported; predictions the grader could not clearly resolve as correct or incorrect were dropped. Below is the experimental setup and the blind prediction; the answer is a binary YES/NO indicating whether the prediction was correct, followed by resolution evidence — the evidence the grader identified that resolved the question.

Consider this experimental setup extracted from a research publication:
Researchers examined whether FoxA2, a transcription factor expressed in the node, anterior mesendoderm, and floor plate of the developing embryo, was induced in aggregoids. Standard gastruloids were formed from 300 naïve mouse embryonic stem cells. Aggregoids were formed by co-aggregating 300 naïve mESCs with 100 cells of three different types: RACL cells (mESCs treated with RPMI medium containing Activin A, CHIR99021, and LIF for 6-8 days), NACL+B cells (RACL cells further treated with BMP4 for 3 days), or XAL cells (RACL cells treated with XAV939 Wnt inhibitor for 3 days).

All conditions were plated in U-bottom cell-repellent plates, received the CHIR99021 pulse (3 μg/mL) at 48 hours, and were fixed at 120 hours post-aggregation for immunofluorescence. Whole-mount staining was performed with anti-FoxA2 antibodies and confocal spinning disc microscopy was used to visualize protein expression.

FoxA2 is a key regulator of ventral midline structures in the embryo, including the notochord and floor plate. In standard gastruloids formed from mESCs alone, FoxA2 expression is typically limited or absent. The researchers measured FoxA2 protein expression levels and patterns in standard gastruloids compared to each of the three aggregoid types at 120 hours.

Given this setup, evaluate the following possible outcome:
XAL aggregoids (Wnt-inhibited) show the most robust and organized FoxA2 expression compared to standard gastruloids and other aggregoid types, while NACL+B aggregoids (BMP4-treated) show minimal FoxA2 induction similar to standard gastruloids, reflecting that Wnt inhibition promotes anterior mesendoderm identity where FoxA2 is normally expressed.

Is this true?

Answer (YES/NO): NO